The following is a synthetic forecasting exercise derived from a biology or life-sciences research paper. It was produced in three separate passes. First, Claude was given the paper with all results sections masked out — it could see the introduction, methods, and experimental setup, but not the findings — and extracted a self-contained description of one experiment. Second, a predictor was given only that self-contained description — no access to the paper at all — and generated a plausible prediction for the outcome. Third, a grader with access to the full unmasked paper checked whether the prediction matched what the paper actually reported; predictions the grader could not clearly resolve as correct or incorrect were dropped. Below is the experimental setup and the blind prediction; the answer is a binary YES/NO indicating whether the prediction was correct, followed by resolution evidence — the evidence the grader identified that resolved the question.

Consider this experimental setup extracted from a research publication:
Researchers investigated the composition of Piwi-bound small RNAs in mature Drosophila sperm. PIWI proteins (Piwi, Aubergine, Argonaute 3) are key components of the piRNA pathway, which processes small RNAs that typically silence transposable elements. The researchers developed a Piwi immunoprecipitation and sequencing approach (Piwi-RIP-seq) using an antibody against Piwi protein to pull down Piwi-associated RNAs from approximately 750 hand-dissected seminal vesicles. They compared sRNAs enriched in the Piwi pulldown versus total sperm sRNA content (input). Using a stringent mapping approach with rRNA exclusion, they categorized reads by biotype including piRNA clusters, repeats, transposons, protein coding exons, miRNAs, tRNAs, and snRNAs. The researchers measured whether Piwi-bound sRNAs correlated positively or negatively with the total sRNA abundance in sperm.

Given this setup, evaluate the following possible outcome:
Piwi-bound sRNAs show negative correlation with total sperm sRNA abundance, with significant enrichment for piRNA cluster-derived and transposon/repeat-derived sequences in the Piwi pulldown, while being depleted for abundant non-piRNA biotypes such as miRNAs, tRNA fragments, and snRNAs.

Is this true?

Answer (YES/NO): YES